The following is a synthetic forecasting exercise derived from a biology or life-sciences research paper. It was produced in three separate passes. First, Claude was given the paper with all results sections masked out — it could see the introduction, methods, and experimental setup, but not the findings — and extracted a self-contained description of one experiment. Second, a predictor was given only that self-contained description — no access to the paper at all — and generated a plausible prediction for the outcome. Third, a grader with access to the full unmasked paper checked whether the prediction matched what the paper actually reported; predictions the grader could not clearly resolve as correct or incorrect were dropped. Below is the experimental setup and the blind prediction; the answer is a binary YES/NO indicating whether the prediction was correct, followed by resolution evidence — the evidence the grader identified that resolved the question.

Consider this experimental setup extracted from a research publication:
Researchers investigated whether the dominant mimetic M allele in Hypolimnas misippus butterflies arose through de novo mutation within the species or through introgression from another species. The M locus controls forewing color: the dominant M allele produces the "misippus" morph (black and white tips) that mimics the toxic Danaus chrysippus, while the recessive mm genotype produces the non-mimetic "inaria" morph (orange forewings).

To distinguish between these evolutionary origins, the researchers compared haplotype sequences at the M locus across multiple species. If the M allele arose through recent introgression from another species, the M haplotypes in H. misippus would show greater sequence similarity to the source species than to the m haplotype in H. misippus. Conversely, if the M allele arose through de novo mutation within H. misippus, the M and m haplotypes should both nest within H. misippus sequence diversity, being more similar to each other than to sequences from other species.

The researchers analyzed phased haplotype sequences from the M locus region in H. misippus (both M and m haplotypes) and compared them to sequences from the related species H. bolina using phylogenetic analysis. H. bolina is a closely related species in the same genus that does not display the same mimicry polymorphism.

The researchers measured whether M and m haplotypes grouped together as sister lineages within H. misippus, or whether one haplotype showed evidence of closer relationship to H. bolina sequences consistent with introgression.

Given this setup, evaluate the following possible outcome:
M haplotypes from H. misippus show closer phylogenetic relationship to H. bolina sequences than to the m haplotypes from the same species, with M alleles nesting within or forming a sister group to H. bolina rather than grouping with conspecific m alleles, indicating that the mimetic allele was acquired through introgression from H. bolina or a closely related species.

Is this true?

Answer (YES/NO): NO